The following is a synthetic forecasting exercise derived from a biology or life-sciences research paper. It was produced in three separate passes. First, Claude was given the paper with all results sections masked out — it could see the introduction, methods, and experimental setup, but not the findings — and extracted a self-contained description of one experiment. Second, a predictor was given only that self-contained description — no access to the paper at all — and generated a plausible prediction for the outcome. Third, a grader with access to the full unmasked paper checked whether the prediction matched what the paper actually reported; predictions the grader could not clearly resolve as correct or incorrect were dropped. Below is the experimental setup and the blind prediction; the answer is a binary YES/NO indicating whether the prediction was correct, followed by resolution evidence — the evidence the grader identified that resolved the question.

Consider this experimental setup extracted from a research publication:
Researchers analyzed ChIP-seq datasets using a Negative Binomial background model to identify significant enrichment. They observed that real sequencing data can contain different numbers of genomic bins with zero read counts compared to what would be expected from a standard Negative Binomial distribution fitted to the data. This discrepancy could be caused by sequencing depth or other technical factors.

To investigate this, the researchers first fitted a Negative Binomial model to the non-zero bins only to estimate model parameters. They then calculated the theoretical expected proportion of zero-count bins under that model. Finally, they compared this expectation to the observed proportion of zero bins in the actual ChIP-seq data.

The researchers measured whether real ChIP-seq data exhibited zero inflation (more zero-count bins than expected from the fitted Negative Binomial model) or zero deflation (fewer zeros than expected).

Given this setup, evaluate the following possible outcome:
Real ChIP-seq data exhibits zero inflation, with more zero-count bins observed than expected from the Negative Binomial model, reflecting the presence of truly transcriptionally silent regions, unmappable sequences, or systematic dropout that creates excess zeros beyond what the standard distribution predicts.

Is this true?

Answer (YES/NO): YES